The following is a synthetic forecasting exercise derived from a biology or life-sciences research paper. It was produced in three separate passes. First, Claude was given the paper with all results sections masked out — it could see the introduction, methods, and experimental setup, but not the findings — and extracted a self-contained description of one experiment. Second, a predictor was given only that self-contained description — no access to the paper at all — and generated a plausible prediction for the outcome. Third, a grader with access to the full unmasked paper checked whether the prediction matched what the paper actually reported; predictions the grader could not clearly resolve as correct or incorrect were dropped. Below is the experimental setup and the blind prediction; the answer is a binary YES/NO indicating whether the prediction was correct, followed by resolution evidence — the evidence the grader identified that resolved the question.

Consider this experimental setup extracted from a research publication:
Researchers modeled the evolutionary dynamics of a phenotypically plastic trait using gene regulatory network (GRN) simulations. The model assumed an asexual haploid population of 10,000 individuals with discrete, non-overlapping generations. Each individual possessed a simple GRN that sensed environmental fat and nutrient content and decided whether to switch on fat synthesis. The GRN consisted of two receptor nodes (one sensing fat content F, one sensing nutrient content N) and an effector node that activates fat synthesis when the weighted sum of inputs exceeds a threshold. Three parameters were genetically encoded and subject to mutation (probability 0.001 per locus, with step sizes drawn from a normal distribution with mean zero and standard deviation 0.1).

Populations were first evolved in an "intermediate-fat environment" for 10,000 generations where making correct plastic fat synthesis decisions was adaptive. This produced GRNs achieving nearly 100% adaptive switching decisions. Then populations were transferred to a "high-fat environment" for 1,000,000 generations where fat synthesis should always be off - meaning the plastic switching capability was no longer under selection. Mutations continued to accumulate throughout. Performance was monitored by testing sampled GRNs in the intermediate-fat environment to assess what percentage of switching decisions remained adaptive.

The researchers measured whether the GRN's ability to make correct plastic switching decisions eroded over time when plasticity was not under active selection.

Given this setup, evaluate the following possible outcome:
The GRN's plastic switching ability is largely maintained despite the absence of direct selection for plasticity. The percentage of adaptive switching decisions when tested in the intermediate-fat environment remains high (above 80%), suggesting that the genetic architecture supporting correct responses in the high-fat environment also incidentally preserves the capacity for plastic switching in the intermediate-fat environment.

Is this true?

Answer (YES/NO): NO